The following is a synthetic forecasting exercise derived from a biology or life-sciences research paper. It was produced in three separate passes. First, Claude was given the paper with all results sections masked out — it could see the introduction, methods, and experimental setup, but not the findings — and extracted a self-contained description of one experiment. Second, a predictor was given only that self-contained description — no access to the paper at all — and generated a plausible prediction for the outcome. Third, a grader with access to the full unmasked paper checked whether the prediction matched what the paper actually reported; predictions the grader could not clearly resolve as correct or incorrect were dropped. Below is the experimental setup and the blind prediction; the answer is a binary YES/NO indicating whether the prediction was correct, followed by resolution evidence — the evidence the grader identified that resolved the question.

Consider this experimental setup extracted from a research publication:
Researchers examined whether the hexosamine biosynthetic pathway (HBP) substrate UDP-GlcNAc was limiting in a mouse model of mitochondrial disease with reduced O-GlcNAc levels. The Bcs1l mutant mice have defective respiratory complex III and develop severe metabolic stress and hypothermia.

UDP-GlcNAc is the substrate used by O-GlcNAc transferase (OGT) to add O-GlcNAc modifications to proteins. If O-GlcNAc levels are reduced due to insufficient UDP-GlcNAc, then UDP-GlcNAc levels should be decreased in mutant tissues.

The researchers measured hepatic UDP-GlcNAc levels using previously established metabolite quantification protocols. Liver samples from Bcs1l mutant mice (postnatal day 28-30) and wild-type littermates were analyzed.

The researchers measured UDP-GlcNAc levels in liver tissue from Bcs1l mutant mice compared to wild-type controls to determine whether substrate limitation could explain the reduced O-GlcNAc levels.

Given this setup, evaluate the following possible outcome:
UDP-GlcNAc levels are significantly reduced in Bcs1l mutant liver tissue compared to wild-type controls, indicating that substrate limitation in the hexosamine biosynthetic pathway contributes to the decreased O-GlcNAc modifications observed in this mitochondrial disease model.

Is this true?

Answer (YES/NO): NO